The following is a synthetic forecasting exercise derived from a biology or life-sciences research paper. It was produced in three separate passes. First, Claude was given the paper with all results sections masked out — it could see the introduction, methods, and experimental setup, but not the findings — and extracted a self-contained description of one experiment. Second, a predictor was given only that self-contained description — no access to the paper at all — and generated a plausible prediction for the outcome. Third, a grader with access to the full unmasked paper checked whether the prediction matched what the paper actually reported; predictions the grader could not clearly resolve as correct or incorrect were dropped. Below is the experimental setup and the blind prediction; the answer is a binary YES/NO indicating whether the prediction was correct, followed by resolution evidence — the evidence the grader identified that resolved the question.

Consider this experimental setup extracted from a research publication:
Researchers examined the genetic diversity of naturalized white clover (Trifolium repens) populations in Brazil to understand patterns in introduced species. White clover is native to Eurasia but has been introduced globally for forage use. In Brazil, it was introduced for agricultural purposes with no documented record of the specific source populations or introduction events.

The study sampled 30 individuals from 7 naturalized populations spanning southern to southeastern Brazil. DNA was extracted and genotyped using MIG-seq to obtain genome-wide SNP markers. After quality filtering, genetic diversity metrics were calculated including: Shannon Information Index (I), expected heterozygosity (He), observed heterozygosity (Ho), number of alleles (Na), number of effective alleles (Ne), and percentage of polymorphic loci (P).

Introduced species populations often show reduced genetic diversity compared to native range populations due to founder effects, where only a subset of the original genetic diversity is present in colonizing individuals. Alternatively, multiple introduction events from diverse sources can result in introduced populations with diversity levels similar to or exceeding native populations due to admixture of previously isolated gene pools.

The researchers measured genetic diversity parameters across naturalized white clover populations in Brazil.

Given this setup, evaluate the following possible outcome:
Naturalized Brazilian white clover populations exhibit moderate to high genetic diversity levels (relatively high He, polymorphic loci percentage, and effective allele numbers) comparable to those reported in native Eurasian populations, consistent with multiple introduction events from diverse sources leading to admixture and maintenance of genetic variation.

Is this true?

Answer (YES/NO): NO